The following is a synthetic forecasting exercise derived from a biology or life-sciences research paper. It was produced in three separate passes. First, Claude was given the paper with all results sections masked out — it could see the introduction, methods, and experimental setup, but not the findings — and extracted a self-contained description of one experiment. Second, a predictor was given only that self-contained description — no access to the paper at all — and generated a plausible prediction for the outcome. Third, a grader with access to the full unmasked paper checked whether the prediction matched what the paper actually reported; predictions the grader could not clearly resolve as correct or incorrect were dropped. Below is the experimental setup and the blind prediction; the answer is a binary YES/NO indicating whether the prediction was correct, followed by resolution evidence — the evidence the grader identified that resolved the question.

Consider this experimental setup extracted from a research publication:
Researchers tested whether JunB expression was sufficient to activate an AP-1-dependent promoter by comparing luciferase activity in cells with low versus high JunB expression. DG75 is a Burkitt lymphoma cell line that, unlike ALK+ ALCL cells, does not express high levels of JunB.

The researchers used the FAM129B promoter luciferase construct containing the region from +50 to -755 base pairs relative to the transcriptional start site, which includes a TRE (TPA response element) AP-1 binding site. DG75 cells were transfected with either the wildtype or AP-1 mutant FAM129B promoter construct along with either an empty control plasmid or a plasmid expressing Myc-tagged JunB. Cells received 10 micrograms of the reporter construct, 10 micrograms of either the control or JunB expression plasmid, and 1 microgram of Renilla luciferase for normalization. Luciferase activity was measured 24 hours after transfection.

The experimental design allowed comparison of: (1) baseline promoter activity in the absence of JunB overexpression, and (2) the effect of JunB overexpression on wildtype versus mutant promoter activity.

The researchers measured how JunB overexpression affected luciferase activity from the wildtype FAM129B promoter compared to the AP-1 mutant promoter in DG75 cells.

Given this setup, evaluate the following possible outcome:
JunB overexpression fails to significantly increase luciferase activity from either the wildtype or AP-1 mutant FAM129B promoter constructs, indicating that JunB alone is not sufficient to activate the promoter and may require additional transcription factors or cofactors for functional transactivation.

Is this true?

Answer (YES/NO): NO